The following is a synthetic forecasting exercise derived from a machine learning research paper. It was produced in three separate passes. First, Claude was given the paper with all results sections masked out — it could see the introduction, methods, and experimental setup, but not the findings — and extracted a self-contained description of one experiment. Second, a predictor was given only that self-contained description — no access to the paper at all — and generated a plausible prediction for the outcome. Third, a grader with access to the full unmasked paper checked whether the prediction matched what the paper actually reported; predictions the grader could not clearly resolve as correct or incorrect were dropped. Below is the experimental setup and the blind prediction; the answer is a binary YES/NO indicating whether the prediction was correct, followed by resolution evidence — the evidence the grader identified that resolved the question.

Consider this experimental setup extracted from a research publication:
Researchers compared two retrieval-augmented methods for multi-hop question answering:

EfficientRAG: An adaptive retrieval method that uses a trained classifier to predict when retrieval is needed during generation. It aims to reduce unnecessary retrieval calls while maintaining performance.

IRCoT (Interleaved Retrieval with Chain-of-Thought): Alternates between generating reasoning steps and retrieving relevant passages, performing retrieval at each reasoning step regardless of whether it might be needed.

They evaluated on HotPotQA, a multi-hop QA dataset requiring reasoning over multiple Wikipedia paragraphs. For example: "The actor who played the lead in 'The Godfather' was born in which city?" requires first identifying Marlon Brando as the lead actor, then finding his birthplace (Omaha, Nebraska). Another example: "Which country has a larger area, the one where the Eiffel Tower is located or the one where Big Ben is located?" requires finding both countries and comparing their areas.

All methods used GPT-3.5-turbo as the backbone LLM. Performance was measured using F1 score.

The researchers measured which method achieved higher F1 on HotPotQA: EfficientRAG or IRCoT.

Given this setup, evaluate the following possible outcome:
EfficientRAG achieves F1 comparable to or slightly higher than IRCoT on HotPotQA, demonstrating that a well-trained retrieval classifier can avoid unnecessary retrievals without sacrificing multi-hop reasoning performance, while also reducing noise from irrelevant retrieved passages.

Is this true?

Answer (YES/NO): YES